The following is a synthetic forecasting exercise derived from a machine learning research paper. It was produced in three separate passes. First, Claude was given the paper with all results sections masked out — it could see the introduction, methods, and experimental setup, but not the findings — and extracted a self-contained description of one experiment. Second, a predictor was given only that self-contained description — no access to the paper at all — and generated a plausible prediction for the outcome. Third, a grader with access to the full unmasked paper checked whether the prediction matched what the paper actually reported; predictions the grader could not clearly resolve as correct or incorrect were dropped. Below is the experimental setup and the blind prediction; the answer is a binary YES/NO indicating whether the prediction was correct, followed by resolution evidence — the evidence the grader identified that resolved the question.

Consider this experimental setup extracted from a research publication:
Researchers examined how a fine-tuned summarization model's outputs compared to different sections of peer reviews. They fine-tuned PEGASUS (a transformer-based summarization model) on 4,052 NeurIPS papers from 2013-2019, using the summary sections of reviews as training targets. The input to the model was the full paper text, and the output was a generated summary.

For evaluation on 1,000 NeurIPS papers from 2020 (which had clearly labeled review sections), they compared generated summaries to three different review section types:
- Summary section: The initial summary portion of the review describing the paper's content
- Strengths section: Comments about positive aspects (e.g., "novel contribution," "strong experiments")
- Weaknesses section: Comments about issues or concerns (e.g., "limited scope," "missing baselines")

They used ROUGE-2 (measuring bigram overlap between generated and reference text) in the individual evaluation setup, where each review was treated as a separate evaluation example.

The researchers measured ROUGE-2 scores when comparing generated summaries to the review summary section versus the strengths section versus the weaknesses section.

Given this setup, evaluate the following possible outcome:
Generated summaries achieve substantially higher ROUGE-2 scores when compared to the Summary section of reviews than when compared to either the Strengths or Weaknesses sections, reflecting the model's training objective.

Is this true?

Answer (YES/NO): NO